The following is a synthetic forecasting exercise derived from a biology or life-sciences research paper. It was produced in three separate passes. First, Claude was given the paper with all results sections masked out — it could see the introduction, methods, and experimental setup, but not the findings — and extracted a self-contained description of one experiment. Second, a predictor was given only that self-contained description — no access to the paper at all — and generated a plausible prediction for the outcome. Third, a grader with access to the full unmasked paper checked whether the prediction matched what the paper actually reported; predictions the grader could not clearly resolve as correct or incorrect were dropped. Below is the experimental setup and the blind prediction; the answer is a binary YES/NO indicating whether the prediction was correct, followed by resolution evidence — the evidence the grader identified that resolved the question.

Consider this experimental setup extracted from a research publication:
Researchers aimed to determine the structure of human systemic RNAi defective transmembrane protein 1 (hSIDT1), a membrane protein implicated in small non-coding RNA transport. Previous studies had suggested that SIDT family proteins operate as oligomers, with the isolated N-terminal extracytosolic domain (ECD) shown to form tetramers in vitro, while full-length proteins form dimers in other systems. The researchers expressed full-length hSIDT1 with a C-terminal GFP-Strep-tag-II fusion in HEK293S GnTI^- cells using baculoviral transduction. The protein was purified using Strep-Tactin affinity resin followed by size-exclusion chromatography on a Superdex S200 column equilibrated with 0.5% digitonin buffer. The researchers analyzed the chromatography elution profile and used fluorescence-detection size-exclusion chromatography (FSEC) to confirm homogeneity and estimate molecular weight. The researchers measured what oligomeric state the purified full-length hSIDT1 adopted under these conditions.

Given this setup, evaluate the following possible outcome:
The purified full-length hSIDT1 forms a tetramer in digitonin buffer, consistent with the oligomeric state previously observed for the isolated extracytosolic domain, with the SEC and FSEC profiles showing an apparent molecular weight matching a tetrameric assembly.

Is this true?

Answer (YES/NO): NO